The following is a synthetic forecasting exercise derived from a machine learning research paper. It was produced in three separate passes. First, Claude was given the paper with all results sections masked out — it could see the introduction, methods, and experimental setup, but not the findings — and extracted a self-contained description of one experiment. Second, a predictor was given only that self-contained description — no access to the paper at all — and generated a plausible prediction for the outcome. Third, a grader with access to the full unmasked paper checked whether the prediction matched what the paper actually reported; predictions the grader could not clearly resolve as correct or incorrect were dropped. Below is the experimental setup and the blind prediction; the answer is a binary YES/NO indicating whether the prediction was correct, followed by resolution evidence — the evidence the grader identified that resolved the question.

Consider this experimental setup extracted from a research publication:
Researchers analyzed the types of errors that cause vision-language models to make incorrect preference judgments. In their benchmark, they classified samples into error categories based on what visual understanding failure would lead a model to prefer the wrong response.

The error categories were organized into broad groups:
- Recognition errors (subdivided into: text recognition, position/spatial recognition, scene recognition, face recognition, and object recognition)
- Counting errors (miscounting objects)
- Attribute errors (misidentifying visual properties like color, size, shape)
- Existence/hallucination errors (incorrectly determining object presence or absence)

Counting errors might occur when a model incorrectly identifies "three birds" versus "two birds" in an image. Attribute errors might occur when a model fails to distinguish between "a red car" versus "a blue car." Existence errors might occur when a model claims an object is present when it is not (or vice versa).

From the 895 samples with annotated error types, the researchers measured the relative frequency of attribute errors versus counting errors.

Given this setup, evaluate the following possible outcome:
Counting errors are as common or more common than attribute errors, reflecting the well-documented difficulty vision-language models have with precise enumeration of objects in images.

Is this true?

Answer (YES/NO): NO